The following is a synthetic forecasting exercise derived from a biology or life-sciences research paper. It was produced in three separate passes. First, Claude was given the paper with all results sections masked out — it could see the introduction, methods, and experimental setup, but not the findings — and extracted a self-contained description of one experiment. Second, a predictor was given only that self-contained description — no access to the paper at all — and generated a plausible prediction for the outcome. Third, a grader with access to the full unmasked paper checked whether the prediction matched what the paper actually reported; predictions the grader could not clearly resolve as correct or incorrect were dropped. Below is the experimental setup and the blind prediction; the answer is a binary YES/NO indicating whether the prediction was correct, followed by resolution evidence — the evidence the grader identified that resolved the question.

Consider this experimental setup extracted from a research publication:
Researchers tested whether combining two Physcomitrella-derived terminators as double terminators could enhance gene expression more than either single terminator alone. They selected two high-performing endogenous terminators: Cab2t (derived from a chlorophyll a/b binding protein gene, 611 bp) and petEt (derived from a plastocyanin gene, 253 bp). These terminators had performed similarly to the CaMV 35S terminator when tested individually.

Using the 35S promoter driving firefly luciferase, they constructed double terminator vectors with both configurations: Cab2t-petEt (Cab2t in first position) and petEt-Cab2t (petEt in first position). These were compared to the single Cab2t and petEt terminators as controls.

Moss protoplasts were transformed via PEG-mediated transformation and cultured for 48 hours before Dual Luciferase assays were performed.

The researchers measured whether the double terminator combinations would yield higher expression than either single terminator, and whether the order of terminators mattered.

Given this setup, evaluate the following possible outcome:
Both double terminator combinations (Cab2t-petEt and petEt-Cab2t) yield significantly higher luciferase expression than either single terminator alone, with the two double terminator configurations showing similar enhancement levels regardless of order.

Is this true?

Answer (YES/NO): NO